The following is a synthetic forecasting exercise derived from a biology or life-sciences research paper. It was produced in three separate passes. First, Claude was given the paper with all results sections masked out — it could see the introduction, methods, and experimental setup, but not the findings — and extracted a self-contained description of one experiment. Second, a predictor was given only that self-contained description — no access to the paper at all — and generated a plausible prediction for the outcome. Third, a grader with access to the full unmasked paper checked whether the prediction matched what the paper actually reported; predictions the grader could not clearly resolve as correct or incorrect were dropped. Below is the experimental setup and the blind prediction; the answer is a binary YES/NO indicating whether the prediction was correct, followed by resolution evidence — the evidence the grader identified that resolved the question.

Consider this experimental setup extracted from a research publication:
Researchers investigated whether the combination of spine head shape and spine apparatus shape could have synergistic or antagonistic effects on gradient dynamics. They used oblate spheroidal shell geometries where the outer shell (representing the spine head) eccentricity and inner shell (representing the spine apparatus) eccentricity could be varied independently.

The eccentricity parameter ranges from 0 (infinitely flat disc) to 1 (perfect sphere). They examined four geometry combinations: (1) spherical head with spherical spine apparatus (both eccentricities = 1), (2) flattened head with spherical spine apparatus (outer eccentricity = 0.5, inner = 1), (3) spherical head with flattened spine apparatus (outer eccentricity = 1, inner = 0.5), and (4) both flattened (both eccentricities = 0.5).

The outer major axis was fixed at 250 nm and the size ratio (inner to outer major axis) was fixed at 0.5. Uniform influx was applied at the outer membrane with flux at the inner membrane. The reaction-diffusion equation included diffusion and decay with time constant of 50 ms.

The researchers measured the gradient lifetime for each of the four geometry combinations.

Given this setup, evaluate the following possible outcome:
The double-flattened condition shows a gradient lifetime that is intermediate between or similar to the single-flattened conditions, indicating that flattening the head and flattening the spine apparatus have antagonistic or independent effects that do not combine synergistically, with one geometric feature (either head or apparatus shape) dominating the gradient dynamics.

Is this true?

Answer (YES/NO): NO